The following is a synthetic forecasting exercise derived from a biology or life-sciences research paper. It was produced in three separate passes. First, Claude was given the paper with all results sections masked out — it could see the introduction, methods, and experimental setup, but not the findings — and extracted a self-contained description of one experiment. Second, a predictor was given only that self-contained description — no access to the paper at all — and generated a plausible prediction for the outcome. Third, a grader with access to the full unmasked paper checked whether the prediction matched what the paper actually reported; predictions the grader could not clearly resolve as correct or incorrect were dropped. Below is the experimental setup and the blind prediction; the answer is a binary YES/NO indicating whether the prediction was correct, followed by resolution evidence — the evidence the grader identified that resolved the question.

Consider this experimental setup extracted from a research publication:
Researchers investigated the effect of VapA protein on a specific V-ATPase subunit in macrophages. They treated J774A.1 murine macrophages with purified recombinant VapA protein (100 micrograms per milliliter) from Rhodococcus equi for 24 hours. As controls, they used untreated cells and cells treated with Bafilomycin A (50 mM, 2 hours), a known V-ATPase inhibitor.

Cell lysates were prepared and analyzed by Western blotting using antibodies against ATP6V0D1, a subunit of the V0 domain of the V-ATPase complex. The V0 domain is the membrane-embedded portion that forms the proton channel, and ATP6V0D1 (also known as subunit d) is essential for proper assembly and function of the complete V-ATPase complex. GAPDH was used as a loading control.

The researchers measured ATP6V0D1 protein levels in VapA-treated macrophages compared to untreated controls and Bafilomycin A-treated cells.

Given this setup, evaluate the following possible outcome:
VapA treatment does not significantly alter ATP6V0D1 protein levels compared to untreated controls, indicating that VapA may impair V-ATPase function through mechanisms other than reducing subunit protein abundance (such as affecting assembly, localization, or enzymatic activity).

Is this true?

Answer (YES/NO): NO